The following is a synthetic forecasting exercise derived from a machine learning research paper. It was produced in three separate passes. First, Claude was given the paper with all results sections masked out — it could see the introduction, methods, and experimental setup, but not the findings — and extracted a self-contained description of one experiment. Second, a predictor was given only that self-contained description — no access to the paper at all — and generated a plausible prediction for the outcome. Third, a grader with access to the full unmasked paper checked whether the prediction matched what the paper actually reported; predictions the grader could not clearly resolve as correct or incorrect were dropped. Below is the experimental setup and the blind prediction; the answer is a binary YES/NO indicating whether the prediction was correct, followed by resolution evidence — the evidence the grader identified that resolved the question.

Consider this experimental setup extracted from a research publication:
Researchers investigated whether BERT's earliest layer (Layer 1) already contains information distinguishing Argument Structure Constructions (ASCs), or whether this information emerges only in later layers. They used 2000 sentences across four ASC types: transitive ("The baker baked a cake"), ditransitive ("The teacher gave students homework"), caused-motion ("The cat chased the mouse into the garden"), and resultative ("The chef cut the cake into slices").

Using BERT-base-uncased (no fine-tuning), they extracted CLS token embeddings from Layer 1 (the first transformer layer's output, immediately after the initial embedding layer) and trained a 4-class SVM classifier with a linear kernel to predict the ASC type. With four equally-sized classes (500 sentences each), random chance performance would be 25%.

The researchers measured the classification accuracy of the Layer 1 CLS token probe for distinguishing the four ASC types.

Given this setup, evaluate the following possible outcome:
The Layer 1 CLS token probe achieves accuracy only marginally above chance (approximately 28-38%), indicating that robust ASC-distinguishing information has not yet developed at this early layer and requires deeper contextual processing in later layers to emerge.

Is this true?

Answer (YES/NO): NO